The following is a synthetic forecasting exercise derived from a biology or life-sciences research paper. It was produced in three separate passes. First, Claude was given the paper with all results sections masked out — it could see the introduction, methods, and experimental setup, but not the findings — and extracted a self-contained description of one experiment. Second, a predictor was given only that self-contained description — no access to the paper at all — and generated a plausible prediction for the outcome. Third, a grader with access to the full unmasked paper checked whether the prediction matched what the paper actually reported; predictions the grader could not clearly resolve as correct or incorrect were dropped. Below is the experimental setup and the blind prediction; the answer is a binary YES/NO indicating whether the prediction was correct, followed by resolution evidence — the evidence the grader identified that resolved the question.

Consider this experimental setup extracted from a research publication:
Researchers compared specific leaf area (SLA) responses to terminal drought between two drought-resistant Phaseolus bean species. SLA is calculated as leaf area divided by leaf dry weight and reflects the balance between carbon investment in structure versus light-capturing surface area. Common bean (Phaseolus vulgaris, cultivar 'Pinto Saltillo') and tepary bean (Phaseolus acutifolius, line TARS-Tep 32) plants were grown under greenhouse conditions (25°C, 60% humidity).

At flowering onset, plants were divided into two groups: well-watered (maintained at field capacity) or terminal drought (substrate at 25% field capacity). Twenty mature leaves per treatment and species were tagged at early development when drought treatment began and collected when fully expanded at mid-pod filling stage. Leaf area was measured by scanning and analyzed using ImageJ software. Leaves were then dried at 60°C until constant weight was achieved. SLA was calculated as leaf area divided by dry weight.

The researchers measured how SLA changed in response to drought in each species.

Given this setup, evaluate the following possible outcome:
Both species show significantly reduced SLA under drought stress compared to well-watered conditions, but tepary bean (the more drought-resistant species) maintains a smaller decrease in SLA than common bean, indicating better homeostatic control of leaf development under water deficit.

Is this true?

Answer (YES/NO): NO